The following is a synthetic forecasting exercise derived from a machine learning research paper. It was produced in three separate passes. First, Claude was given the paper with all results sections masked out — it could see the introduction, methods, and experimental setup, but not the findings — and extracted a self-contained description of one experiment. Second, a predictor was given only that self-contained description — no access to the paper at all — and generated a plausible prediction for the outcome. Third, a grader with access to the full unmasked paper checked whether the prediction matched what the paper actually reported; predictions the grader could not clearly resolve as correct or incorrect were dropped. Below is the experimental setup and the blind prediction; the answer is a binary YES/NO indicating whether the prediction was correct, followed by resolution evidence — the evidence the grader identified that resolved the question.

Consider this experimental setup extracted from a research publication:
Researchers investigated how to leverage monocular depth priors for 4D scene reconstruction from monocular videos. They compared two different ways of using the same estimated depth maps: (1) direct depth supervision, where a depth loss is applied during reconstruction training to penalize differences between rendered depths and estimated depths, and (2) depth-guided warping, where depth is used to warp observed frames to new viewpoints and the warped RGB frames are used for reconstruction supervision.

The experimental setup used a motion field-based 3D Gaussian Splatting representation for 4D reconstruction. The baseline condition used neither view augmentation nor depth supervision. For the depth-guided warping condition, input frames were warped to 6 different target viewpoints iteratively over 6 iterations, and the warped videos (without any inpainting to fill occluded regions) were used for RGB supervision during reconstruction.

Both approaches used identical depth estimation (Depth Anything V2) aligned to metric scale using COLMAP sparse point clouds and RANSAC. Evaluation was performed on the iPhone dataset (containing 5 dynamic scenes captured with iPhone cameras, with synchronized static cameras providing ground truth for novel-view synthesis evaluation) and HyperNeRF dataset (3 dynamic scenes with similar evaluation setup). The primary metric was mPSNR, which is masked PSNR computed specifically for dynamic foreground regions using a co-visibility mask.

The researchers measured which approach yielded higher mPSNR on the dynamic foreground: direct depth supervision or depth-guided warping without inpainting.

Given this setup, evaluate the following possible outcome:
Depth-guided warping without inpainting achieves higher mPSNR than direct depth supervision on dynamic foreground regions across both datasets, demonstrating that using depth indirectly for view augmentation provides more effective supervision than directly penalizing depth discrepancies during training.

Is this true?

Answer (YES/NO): YES